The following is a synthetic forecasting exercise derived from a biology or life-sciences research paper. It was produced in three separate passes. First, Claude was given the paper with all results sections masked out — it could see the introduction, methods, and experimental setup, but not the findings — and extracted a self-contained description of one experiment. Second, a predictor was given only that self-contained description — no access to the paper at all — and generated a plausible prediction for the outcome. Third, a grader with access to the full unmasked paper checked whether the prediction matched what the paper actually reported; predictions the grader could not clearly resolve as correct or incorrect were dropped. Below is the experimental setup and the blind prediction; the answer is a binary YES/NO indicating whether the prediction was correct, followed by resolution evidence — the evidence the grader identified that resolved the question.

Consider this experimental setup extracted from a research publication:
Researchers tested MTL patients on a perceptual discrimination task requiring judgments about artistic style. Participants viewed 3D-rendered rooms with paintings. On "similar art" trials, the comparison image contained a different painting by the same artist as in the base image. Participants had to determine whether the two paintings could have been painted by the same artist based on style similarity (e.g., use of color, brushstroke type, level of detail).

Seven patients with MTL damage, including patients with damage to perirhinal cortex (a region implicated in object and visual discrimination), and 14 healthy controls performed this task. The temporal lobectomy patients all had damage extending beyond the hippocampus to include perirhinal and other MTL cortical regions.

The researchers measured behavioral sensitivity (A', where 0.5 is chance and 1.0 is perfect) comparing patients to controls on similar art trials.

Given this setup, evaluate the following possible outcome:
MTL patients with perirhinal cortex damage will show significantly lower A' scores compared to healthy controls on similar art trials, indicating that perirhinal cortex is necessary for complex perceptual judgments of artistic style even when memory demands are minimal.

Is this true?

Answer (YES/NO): NO